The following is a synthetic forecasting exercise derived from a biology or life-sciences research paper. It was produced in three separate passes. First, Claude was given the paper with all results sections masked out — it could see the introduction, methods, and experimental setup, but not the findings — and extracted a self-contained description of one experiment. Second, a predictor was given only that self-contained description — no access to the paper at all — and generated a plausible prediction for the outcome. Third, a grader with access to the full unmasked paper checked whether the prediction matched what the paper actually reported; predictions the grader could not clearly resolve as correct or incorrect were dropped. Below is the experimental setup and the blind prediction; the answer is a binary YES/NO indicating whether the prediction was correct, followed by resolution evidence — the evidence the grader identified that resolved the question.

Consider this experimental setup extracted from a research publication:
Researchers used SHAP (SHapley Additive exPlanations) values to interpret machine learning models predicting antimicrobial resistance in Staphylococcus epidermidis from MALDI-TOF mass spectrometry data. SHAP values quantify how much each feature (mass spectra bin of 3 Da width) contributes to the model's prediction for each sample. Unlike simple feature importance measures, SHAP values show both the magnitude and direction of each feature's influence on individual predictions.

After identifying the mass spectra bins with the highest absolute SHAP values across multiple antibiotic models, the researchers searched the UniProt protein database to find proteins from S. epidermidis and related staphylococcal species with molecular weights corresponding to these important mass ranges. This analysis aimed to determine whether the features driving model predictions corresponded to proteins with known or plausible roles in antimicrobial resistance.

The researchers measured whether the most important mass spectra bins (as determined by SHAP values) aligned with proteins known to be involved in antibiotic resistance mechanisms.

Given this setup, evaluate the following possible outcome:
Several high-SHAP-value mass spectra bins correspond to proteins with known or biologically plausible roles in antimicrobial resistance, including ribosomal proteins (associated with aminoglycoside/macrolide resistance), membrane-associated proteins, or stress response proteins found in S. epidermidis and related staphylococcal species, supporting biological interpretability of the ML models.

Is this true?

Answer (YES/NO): NO